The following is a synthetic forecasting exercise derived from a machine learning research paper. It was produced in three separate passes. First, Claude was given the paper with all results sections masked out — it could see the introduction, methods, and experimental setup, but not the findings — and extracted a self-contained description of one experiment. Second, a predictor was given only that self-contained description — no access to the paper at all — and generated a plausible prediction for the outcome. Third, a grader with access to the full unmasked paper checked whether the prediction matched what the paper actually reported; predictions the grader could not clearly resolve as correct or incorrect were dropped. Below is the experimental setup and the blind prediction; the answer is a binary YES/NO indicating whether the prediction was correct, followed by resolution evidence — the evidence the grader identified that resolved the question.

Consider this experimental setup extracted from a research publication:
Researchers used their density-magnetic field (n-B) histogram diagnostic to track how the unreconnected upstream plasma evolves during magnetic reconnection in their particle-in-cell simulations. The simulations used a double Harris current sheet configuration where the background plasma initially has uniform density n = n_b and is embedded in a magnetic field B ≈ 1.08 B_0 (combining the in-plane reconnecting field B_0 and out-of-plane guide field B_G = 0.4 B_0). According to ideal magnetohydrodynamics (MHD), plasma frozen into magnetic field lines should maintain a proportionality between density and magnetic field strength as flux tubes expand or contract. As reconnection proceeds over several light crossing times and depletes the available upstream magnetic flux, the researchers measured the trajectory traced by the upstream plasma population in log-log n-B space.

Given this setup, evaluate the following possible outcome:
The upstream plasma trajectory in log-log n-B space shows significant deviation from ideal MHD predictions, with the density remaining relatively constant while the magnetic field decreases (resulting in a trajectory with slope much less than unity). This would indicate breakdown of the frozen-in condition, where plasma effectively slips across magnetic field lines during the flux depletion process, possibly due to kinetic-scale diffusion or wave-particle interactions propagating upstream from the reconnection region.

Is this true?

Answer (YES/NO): NO